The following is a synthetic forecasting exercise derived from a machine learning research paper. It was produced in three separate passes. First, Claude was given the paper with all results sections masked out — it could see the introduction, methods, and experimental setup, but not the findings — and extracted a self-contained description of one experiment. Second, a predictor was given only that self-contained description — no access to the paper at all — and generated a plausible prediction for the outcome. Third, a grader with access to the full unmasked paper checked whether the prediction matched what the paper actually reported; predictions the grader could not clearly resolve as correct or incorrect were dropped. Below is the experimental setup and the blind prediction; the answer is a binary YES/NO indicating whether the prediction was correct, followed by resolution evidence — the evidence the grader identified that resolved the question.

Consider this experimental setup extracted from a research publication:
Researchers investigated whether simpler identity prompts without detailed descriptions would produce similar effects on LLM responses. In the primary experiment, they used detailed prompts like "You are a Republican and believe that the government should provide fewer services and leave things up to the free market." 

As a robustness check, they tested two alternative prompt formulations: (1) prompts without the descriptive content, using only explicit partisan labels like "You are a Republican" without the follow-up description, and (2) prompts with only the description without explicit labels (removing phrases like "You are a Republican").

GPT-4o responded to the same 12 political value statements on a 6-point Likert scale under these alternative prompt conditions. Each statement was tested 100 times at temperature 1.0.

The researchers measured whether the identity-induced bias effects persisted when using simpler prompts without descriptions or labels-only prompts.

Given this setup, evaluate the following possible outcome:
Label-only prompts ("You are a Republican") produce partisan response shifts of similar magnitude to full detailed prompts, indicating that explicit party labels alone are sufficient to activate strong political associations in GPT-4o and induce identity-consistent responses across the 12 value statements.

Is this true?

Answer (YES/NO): YES